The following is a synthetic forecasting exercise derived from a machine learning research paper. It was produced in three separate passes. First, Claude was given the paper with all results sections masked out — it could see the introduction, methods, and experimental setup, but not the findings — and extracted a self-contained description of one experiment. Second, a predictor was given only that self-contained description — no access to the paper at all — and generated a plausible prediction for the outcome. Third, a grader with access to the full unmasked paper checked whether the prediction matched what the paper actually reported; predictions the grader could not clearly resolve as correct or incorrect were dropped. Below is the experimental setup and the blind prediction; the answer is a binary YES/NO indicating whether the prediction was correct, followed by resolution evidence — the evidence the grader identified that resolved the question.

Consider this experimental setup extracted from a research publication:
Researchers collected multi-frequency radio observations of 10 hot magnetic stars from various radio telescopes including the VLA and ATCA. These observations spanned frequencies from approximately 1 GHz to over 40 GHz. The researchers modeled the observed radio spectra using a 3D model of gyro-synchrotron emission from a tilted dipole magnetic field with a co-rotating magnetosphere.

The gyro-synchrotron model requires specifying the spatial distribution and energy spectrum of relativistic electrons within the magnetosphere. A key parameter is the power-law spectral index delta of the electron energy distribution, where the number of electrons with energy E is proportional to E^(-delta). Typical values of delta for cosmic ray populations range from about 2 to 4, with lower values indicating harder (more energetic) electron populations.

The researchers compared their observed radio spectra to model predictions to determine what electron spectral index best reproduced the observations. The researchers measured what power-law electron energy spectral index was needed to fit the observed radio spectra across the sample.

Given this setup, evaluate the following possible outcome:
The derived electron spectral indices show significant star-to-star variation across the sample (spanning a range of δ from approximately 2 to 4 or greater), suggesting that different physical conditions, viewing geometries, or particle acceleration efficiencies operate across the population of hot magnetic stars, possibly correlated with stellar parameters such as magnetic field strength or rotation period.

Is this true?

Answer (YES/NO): NO